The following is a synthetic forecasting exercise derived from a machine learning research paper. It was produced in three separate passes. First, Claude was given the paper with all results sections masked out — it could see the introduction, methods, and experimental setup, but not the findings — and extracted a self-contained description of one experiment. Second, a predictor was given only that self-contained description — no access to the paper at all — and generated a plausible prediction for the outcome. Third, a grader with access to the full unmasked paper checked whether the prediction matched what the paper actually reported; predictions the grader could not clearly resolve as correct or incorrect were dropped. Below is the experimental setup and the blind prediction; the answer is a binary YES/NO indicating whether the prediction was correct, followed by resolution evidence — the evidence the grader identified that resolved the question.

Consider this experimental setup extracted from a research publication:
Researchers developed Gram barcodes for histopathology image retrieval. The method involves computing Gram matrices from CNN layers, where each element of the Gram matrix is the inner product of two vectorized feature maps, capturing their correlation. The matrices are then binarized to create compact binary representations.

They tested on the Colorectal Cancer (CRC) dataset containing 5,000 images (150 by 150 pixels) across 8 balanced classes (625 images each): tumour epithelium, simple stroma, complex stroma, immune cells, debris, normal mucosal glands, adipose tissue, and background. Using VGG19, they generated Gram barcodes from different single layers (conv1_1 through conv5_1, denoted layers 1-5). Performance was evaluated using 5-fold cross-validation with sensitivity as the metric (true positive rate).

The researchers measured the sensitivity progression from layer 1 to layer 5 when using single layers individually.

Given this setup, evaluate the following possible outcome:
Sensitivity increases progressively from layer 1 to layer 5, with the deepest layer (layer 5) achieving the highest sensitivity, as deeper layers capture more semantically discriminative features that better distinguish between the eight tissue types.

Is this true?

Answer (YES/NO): NO